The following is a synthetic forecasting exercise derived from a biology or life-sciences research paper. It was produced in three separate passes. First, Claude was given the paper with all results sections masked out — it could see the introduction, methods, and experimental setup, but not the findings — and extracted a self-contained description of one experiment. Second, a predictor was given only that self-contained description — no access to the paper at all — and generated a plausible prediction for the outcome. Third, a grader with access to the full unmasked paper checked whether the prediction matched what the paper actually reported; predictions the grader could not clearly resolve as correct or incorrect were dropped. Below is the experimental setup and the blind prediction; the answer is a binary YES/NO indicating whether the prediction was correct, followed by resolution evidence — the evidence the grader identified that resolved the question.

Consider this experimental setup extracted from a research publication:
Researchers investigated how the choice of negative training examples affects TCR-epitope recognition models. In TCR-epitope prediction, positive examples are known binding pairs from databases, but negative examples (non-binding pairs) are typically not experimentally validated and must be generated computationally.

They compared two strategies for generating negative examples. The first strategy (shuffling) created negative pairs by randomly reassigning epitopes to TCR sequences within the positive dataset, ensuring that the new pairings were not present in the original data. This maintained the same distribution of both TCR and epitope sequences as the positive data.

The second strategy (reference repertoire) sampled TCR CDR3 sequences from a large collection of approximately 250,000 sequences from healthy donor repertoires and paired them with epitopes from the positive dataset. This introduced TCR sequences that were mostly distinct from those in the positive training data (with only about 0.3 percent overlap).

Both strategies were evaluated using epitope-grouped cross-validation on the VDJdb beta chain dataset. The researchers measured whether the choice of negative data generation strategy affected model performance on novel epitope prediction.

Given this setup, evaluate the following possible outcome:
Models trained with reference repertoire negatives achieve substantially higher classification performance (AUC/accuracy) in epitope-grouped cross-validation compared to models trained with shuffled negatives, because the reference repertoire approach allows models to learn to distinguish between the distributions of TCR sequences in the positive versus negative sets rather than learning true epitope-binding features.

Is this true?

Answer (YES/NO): NO